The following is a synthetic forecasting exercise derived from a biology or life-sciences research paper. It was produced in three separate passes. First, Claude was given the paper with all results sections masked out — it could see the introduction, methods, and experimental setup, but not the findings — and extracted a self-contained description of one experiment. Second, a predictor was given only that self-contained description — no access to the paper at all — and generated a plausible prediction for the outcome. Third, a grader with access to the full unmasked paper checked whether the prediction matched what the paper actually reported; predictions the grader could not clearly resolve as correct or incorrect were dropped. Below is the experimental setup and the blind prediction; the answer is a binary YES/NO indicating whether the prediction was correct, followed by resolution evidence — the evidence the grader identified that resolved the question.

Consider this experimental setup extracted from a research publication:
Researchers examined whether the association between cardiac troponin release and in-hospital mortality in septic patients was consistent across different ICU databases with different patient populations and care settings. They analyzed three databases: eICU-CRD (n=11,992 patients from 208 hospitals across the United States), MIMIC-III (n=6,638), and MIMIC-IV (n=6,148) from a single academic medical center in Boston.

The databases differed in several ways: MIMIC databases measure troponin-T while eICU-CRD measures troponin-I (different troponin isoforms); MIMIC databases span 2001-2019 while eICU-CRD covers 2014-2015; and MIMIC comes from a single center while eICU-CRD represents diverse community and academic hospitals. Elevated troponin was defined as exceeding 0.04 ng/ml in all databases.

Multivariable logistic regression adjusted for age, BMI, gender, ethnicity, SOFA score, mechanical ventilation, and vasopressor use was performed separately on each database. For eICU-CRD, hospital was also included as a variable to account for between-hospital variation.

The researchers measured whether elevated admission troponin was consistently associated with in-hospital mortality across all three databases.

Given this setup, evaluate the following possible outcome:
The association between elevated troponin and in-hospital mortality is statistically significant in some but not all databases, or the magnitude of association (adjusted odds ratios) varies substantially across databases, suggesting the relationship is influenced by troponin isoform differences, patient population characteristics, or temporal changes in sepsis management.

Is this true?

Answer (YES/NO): NO